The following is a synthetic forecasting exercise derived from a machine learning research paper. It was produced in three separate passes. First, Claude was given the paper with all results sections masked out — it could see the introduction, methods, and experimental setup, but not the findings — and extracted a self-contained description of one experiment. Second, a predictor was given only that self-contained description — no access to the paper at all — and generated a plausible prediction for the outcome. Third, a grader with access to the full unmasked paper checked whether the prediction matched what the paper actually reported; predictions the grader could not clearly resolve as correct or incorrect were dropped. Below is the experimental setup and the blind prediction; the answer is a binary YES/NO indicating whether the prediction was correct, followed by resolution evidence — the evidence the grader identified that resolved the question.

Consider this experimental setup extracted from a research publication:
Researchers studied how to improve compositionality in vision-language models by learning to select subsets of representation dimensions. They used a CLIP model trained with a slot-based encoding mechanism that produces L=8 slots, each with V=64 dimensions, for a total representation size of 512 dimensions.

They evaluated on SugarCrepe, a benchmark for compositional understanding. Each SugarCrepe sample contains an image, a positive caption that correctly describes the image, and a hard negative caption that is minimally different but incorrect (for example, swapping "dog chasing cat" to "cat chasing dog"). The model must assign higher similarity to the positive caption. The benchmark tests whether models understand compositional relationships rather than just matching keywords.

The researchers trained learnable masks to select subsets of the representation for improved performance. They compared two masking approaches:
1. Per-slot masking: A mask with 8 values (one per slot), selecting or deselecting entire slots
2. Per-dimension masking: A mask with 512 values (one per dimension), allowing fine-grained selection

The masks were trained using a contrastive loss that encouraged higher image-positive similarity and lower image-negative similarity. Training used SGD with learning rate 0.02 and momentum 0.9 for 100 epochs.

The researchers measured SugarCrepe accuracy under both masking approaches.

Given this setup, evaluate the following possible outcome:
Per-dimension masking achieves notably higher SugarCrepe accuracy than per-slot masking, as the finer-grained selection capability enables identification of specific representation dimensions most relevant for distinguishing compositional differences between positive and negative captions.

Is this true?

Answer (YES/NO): YES